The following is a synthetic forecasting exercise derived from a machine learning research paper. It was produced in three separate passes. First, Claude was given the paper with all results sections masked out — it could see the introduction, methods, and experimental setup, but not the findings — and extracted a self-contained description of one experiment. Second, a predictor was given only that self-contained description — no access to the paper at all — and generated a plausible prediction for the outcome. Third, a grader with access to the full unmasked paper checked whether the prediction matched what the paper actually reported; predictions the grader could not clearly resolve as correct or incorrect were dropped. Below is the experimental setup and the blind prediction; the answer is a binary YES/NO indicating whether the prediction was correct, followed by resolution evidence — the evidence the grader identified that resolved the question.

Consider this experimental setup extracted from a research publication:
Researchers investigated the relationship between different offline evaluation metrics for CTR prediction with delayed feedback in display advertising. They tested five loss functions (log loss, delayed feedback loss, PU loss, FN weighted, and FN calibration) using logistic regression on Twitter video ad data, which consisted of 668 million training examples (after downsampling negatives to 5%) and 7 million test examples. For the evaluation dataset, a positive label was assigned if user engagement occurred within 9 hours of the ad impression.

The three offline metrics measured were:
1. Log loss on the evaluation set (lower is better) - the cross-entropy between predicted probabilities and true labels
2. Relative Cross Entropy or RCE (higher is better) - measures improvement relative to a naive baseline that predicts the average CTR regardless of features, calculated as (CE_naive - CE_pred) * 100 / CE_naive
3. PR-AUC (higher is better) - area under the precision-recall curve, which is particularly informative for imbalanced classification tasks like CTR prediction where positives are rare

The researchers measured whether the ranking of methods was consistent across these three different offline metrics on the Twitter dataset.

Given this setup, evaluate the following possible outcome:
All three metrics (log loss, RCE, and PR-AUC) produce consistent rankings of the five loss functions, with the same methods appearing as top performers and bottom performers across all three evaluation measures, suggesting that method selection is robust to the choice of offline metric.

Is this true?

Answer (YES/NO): NO